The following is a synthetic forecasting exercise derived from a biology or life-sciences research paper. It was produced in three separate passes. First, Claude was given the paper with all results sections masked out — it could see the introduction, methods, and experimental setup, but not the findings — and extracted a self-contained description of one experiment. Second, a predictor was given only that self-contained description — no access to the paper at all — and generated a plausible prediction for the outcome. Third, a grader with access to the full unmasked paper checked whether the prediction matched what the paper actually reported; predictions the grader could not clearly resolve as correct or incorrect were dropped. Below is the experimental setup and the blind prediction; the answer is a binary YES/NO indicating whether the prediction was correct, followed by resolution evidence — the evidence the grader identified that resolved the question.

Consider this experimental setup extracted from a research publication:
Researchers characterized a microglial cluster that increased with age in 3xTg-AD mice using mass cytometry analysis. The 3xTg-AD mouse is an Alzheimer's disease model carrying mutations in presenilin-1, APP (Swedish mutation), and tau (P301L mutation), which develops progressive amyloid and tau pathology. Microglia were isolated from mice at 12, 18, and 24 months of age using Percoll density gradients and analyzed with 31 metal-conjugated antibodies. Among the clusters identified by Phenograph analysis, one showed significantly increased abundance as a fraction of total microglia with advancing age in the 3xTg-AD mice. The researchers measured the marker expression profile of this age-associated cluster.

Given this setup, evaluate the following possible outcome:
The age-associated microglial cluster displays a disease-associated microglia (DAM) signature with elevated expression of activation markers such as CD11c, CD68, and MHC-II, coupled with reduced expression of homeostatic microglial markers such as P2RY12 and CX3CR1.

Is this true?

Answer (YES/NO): NO